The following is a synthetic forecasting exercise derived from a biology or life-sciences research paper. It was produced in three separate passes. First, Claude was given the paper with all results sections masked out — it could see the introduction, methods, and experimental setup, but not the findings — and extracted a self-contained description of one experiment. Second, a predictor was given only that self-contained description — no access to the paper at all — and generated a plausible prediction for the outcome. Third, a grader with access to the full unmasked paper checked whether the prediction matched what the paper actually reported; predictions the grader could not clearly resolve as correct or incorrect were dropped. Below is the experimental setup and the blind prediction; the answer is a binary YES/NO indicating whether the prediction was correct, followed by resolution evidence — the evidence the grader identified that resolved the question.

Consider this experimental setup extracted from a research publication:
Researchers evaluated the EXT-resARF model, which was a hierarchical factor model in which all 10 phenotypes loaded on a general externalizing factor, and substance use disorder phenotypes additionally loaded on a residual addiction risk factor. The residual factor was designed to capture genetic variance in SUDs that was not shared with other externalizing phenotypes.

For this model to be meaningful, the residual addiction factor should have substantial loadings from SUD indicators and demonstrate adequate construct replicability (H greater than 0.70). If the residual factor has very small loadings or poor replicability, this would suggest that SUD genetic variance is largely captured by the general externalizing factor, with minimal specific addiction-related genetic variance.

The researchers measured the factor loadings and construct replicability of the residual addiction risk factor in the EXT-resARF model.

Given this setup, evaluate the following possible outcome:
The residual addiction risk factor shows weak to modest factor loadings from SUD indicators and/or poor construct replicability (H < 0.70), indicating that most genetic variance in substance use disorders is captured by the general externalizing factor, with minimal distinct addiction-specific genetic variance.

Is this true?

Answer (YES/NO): YES